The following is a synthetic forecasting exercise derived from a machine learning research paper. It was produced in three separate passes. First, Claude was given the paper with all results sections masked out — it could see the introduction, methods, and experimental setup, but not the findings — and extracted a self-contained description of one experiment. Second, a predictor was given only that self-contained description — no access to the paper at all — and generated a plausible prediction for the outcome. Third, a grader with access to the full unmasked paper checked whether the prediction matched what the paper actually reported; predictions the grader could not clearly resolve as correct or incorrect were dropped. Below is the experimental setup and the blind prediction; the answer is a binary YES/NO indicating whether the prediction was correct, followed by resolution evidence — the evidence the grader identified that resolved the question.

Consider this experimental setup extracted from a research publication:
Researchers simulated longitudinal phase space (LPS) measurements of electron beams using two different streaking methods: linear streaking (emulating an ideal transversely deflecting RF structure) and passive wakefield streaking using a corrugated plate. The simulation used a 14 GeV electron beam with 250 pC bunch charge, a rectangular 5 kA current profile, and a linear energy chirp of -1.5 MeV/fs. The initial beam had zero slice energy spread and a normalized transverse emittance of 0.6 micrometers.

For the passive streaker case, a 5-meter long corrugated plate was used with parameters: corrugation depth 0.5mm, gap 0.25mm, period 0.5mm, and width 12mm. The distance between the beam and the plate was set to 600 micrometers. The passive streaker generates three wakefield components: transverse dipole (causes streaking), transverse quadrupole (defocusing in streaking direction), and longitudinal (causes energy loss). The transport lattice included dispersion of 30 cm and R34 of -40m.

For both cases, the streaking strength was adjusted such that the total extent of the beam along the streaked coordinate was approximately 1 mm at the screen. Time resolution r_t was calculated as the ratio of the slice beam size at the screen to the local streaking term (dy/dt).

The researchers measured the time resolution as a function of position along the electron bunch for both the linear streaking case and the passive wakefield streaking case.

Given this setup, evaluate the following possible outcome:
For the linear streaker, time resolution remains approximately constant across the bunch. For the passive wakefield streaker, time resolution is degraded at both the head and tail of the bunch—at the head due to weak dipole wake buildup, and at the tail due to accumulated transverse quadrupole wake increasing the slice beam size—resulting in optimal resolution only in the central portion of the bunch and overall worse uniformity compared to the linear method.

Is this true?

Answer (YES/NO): YES